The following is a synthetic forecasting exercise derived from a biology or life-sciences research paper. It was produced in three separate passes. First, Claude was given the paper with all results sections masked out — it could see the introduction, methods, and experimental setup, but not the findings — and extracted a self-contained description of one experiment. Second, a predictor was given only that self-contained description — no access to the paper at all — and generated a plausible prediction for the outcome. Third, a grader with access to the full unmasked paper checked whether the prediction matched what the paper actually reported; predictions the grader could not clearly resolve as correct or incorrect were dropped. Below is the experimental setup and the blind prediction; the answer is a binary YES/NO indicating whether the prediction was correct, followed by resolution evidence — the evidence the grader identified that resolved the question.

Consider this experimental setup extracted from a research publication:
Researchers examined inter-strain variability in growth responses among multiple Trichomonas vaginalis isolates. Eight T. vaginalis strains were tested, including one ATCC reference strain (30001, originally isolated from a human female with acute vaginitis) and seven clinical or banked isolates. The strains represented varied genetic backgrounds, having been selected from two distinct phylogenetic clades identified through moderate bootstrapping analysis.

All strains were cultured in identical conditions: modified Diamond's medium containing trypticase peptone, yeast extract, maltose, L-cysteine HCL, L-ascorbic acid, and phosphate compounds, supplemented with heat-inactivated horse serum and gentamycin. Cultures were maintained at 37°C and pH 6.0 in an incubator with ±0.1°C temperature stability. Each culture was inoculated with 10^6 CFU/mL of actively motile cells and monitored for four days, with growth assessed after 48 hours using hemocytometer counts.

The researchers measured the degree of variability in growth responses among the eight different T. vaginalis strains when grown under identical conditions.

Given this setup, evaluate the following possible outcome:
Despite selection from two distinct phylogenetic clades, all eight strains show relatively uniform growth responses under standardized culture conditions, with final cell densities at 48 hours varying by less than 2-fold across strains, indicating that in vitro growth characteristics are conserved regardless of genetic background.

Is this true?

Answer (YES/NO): NO